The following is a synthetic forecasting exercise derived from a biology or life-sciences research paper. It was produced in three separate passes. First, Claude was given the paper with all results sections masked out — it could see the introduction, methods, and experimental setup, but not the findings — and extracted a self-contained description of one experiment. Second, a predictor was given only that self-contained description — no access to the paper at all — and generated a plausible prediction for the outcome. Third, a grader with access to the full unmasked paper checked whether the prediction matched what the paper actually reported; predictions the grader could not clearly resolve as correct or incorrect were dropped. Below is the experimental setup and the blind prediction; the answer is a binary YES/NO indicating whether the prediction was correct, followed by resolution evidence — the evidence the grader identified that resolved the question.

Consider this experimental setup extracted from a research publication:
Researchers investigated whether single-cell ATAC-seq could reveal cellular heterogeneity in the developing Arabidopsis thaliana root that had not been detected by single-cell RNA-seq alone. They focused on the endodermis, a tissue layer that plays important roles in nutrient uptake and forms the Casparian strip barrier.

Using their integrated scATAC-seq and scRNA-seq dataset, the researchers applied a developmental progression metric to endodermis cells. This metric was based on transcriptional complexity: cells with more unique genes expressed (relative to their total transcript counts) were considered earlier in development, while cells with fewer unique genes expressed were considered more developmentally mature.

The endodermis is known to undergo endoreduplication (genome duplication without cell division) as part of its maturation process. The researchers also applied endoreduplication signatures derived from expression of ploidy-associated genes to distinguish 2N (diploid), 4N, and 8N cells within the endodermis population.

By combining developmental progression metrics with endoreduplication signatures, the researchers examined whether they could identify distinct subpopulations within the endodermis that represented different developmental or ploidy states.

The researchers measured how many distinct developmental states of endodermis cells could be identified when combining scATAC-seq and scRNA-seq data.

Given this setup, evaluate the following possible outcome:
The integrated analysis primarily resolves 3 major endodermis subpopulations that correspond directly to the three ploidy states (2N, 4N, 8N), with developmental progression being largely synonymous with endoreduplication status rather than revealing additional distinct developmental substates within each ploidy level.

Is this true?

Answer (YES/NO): NO